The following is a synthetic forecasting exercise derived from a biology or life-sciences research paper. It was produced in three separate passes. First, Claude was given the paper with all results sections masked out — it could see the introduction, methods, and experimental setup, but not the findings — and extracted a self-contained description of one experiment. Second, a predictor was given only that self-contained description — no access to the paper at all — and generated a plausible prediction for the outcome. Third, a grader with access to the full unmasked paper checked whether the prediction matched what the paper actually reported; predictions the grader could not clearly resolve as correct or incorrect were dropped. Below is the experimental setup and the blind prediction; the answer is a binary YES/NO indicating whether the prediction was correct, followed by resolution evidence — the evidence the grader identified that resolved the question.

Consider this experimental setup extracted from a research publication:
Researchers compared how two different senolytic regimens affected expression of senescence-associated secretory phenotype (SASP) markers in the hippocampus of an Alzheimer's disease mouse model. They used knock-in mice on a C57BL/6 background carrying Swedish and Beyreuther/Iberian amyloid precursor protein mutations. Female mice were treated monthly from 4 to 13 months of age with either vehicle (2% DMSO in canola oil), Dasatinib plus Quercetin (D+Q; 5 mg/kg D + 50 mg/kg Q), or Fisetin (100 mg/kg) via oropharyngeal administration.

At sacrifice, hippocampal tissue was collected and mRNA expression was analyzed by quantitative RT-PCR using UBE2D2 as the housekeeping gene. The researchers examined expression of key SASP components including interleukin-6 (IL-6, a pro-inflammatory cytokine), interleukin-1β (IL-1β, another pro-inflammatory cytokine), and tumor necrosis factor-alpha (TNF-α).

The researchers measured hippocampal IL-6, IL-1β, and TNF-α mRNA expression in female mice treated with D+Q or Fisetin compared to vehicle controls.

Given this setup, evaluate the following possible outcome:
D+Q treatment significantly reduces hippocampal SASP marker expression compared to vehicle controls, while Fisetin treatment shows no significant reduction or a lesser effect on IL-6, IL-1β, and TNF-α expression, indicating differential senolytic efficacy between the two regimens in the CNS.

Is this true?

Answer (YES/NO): YES